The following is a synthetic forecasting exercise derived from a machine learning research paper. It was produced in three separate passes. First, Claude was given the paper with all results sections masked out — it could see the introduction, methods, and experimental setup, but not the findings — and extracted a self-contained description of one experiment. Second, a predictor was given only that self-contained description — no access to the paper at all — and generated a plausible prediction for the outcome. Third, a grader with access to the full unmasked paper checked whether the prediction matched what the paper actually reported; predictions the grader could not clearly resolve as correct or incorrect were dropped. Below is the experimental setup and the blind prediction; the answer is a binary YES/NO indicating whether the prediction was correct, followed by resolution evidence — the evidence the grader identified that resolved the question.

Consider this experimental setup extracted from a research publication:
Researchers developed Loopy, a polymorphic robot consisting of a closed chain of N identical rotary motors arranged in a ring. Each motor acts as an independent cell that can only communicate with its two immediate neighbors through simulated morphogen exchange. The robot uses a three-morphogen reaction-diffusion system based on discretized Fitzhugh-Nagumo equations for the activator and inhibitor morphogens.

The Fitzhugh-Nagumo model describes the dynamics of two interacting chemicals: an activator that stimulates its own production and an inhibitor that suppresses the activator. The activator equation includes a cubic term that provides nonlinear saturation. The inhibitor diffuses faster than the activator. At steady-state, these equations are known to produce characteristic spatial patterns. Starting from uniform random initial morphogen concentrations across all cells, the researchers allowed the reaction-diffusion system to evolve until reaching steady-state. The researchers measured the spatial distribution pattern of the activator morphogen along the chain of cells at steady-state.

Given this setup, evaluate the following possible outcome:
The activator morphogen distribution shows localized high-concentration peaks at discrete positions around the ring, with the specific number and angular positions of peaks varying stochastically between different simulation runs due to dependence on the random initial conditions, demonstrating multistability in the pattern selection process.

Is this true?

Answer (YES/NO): YES